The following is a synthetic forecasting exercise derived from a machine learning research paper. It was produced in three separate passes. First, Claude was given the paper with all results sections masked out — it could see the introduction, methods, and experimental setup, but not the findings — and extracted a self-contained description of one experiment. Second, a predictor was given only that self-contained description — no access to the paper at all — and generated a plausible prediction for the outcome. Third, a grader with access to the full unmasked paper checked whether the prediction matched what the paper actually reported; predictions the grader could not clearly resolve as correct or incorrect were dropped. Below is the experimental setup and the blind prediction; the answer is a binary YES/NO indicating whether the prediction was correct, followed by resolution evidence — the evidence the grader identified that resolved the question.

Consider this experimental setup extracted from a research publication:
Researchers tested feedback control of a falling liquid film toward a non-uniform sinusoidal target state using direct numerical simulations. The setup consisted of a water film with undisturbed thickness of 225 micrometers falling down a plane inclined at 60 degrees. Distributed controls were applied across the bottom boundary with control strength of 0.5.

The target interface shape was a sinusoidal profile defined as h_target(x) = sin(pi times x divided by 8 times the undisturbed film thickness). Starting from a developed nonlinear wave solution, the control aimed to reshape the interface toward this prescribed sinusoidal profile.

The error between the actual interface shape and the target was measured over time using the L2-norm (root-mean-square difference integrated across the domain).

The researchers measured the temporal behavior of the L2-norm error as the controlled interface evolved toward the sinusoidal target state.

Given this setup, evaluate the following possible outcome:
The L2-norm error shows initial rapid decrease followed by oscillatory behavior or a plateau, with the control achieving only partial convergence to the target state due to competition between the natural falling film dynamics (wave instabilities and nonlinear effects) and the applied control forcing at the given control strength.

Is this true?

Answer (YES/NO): NO